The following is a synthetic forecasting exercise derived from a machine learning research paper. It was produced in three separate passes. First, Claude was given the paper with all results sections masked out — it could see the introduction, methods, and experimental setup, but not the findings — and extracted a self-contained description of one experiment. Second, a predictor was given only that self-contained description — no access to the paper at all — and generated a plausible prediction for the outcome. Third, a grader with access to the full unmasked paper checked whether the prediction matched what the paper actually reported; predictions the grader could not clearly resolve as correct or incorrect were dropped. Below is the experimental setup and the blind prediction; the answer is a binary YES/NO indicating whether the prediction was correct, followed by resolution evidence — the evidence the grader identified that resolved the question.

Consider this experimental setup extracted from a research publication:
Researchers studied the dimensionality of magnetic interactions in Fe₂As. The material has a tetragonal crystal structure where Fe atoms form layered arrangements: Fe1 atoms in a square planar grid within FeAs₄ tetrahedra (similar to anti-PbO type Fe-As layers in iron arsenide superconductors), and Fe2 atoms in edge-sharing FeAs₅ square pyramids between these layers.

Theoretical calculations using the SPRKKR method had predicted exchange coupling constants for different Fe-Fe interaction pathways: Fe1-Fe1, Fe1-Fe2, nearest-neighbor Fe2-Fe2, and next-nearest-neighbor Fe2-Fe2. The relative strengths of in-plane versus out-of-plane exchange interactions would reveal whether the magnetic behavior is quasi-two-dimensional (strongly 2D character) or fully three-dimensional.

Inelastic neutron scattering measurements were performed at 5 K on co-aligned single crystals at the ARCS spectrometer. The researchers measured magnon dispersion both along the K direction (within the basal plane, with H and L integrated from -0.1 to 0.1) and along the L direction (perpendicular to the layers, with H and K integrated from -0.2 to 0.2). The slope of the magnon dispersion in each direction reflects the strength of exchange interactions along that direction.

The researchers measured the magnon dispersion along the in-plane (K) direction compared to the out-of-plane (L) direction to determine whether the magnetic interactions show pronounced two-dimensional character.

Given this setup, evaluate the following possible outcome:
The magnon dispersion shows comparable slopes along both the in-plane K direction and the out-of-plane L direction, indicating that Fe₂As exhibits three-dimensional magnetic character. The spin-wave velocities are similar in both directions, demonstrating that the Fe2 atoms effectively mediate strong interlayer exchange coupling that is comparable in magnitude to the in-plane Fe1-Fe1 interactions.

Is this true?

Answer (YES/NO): NO